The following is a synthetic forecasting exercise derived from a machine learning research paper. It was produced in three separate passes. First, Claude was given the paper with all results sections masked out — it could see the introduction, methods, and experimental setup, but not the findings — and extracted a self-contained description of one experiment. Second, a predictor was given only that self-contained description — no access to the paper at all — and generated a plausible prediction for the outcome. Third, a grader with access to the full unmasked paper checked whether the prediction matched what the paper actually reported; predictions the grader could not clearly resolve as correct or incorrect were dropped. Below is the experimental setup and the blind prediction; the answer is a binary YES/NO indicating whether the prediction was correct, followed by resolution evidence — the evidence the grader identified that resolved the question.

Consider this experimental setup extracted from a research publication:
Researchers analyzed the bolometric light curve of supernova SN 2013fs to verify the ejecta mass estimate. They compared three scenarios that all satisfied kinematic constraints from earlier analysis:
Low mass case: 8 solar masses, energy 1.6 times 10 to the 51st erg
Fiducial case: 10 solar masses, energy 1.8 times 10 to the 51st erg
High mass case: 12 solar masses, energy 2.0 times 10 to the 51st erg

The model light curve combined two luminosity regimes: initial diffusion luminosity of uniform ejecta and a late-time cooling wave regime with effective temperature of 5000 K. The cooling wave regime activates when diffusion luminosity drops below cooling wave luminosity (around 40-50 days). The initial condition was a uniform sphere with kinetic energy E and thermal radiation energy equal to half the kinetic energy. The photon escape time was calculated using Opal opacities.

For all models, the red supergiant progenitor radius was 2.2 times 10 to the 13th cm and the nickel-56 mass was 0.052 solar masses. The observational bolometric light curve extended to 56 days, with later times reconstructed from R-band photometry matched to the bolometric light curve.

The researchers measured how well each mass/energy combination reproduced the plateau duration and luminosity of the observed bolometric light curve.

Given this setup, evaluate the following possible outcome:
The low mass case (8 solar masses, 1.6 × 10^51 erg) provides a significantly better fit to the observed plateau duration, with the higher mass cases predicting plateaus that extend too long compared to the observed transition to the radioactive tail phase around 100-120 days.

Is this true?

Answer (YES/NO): NO